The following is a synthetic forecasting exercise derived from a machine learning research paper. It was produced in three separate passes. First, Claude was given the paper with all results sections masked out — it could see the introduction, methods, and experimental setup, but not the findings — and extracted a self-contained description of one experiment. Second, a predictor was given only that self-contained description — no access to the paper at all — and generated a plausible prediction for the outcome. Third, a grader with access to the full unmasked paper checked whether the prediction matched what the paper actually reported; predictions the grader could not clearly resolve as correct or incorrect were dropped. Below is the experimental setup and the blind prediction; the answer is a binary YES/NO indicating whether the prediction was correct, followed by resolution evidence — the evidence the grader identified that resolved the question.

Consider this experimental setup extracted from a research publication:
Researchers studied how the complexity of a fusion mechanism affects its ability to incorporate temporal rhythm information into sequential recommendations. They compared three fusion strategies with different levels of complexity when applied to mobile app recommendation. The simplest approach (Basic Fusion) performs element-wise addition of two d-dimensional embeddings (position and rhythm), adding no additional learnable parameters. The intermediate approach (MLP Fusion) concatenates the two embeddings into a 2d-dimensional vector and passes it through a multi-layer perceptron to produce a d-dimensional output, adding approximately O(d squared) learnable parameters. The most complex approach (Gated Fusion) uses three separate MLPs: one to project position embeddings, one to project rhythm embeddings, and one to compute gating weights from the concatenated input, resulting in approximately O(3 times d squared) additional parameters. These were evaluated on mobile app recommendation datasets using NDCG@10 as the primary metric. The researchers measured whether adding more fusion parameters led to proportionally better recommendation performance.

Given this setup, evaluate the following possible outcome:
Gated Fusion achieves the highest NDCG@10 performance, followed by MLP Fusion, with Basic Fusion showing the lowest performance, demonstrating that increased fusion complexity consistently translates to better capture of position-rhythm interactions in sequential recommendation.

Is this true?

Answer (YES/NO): NO